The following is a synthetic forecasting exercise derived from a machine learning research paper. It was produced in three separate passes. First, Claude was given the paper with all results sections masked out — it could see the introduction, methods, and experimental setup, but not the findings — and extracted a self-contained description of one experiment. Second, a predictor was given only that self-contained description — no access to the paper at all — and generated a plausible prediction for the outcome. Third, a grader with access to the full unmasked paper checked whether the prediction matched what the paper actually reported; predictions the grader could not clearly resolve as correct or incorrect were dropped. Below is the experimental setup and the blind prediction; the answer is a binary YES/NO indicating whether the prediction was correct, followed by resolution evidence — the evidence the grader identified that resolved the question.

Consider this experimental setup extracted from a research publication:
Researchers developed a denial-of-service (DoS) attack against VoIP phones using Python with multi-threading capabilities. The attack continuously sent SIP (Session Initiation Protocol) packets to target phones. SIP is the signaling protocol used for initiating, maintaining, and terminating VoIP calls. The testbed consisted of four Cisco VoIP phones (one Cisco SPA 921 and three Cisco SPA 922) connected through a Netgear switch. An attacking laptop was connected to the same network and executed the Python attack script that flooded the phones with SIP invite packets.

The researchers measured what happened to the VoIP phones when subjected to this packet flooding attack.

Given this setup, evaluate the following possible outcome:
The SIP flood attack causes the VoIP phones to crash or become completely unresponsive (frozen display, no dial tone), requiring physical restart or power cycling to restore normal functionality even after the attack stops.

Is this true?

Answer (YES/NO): NO